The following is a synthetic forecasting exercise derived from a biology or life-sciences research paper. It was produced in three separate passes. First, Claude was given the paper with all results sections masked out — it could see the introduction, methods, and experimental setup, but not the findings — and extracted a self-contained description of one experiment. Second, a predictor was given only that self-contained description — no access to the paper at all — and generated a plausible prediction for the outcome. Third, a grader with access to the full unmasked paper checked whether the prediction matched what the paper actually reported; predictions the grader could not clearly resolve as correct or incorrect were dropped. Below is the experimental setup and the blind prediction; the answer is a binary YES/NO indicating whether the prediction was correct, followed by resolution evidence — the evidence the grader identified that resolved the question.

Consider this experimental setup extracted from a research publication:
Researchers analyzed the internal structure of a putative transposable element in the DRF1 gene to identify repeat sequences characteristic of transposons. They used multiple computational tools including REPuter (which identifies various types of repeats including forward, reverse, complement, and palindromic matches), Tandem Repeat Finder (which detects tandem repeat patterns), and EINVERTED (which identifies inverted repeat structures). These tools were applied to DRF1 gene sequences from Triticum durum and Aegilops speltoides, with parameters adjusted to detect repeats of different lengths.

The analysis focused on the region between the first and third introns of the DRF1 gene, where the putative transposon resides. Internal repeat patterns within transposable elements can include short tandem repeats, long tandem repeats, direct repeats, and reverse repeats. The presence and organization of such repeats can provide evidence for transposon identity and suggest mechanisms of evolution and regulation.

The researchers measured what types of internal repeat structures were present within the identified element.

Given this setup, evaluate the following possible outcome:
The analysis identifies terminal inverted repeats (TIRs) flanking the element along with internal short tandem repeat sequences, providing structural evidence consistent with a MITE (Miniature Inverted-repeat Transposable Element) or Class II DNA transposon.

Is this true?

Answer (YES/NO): YES